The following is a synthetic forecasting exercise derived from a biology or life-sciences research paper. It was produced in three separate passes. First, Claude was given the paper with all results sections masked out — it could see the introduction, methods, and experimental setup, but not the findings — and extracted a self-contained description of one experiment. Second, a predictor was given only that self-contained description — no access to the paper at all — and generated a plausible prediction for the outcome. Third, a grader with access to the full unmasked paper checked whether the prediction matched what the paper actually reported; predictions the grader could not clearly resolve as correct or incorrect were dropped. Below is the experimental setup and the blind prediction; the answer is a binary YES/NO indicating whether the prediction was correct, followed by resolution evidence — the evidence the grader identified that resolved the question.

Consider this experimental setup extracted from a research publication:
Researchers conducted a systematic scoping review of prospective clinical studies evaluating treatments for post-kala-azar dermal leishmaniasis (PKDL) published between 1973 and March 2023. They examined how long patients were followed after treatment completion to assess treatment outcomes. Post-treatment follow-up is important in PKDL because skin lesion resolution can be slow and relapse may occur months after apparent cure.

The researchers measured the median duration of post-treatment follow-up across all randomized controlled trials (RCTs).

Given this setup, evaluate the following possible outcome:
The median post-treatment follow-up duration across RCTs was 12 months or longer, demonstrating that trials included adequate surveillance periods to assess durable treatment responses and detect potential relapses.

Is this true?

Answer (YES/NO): YES